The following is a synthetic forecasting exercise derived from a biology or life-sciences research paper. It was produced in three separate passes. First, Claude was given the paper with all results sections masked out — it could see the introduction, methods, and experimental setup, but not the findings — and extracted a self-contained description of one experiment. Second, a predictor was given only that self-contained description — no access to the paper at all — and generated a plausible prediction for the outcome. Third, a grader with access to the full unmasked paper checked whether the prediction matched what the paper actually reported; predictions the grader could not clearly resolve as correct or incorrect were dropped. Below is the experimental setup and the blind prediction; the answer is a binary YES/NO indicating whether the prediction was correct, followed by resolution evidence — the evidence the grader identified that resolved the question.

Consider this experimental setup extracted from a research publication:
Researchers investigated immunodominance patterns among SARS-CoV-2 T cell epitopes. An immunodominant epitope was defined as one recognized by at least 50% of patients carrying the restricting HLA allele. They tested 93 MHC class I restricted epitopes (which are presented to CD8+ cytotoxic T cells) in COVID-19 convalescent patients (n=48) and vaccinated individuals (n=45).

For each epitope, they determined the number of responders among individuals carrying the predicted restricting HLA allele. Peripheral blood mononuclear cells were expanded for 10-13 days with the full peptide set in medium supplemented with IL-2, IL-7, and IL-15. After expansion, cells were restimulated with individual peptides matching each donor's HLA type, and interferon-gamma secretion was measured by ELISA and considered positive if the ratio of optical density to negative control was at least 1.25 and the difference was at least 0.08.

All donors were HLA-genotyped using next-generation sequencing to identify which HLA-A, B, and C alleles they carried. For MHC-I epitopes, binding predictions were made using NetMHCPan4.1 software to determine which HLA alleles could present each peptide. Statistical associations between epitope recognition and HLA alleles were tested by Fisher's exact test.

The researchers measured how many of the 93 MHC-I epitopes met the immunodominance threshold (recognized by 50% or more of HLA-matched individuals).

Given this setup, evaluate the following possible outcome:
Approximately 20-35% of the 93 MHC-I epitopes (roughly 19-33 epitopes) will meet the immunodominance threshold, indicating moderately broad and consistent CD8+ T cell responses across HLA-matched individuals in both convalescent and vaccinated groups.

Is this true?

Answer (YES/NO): YES